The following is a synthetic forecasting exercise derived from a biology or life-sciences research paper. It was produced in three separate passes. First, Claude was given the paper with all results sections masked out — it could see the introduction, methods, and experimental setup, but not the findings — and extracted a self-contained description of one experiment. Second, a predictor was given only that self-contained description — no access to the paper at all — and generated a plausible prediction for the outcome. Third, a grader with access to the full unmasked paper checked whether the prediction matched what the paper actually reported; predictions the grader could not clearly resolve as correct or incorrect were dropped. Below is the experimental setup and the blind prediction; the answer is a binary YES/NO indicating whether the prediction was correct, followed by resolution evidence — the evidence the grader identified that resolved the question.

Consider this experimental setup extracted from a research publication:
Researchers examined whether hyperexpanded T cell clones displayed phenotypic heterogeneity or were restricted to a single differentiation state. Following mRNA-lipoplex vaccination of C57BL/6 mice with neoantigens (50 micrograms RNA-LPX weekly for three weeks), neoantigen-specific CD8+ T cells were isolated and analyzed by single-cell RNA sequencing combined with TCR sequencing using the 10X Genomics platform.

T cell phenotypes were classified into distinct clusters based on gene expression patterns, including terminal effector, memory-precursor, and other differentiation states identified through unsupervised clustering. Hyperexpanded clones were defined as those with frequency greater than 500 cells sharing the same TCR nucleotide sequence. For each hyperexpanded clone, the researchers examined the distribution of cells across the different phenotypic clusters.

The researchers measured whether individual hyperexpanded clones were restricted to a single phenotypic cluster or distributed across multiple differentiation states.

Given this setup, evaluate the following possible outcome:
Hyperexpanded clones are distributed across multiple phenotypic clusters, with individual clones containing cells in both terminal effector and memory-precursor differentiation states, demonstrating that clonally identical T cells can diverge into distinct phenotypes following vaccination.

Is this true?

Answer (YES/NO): YES